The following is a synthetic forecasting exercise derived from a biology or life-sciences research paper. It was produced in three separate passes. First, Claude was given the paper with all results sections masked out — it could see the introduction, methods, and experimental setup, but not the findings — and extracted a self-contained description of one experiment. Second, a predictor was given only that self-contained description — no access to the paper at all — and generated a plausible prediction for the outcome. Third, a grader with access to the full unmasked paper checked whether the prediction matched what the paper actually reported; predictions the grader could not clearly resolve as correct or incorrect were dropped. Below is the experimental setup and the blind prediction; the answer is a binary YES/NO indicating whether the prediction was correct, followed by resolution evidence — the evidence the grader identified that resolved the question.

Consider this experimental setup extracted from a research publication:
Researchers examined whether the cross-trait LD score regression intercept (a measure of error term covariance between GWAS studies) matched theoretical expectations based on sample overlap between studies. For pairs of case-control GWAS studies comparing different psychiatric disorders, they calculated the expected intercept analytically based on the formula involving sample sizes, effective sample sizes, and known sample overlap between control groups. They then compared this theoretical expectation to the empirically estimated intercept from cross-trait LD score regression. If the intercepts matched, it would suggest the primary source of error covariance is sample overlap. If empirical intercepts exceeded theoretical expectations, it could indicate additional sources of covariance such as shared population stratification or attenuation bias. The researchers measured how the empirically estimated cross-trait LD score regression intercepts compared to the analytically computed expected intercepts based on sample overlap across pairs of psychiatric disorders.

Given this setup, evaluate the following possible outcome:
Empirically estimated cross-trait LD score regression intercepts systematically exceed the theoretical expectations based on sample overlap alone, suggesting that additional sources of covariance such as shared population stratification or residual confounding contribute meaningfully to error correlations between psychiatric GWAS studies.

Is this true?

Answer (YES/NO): YES